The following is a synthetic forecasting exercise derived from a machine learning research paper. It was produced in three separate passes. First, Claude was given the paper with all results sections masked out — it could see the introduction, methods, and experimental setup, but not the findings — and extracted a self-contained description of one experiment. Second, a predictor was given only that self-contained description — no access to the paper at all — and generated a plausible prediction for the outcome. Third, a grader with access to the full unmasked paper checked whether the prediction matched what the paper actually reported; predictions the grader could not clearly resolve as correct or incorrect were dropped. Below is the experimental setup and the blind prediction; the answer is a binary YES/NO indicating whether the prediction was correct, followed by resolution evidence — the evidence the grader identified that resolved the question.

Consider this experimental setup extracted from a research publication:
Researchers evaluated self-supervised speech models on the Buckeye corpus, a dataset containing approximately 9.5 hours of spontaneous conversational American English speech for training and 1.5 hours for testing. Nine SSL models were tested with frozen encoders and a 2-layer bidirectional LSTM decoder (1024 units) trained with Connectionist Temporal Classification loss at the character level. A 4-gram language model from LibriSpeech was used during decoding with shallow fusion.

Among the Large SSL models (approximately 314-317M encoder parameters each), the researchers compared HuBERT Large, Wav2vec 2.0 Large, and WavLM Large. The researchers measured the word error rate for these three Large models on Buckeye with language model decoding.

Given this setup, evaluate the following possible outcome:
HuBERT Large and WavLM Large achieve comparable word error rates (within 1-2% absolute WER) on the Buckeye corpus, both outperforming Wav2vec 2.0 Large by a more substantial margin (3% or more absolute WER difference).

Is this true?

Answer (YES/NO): NO